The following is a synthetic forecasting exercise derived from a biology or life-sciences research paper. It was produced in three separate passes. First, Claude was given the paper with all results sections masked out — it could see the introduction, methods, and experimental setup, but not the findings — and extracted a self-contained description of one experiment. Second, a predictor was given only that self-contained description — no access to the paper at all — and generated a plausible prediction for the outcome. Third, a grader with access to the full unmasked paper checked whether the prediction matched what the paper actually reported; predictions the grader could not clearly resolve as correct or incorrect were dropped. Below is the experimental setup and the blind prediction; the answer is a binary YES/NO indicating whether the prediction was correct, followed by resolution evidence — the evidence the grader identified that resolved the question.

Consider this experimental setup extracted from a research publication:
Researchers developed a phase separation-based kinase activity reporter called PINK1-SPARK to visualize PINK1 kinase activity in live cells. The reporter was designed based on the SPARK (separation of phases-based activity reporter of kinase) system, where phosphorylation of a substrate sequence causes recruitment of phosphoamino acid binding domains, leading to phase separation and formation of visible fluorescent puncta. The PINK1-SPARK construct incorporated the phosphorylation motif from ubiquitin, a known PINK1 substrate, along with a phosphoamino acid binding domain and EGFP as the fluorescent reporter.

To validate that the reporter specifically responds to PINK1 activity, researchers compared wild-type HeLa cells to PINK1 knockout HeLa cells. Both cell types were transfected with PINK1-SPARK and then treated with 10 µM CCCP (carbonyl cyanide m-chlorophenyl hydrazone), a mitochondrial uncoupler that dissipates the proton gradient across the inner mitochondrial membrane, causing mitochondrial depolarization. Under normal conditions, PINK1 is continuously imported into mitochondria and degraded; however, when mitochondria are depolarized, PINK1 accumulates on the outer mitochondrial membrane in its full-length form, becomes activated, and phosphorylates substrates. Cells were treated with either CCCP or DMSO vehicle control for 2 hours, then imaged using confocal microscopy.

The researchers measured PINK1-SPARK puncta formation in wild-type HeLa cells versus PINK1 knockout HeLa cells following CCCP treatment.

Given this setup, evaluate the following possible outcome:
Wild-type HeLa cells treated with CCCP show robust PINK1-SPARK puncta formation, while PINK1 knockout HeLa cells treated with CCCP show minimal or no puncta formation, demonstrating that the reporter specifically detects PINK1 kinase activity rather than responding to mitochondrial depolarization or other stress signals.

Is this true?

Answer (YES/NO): YES